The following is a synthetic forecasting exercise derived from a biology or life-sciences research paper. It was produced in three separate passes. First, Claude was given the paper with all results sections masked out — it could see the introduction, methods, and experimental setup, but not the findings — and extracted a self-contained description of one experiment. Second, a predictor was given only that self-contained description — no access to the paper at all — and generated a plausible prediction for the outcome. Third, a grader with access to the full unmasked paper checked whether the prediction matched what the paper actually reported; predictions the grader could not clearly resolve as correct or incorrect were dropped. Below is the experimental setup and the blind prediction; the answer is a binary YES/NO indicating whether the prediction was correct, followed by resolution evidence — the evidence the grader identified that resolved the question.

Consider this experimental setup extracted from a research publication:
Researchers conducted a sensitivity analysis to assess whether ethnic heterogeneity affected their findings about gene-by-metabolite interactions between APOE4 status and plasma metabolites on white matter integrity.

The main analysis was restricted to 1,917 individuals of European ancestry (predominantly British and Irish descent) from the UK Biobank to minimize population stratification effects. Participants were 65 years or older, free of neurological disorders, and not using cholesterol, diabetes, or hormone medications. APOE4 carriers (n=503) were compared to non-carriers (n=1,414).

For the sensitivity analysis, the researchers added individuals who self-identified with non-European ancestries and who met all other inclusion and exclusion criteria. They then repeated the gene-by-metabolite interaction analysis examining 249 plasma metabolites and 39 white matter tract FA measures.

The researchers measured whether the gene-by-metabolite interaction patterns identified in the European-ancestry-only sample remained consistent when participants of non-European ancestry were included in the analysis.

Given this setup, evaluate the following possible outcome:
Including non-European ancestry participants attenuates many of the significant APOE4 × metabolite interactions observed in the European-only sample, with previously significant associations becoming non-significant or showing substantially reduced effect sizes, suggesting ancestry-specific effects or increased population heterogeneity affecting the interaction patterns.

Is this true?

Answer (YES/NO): NO